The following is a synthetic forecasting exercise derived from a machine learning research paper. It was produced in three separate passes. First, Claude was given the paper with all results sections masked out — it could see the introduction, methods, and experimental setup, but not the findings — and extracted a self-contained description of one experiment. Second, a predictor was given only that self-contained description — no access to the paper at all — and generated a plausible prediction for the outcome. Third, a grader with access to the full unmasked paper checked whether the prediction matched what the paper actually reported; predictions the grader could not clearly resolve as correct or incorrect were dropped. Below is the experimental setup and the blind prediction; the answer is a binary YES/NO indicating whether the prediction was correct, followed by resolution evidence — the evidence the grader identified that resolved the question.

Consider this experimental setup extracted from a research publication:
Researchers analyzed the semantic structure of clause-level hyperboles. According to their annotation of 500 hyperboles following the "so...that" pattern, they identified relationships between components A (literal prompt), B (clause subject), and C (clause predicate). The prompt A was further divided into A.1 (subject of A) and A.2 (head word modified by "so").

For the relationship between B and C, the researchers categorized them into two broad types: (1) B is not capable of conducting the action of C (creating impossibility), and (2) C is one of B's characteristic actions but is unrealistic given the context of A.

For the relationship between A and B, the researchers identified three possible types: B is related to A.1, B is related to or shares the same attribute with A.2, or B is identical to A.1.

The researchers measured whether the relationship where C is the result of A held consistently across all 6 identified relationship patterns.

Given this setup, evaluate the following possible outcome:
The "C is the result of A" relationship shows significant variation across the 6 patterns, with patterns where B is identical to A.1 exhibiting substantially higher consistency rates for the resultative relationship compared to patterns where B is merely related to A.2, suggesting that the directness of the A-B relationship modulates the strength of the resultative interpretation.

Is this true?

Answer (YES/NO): NO